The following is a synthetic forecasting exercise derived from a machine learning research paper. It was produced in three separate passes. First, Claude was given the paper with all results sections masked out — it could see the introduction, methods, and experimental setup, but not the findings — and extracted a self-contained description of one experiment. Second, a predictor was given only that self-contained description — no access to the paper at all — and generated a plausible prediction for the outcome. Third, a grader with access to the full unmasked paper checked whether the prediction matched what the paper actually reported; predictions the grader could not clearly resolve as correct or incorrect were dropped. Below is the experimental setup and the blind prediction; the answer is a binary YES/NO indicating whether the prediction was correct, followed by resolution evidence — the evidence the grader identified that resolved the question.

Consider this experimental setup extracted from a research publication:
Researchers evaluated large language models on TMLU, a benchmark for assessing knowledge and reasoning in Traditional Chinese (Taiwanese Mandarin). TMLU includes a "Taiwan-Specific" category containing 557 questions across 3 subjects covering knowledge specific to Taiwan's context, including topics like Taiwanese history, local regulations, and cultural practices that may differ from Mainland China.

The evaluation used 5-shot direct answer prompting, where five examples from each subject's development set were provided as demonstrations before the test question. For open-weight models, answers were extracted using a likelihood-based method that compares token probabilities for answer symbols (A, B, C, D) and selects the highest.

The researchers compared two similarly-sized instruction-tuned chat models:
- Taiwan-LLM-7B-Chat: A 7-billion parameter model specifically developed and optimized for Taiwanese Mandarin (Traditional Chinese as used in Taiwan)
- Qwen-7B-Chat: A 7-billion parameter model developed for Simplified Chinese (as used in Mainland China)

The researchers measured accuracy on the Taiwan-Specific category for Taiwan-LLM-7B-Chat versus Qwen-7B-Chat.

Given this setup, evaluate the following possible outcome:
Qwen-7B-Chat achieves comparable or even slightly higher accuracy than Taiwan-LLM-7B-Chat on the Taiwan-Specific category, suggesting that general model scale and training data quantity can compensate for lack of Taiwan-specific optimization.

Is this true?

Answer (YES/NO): NO